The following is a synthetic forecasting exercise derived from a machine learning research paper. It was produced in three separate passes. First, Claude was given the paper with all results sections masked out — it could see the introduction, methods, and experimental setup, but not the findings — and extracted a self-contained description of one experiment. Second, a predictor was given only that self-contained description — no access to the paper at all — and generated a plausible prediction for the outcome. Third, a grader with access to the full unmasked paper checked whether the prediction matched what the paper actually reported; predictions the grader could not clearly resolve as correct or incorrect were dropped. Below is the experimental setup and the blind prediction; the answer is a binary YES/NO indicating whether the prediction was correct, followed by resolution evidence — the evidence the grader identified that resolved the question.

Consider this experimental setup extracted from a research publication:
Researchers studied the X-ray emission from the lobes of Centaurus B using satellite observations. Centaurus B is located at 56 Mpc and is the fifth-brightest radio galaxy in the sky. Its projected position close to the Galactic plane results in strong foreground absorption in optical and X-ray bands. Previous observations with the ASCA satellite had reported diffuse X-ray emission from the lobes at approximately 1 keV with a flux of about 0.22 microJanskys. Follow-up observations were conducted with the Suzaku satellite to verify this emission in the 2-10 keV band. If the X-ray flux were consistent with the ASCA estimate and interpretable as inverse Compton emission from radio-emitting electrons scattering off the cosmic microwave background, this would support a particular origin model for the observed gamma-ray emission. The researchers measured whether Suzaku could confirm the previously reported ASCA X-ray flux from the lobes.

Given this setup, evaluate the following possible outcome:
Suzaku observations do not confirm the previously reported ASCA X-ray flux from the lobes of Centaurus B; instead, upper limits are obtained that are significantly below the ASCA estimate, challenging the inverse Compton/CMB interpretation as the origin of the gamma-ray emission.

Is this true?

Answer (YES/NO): NO